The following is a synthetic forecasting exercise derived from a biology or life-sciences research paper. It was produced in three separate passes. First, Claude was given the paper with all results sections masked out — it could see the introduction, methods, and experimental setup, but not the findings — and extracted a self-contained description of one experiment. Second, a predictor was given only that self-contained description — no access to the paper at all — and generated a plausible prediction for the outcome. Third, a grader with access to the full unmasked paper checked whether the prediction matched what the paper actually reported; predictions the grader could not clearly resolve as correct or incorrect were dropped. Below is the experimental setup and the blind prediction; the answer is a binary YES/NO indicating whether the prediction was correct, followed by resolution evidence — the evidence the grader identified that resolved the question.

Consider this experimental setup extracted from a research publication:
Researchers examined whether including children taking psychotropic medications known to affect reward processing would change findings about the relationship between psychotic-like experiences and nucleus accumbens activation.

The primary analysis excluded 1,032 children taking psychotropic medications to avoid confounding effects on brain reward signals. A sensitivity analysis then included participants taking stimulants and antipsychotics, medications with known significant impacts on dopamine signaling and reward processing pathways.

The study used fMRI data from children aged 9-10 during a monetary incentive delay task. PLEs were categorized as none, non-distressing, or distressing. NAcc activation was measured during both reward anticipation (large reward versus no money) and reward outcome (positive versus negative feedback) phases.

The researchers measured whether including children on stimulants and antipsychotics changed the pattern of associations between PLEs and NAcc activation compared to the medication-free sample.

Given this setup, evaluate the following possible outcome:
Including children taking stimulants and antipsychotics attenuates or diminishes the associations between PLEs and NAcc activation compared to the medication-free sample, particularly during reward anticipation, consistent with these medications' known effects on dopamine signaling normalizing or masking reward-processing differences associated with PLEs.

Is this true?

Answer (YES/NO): NO